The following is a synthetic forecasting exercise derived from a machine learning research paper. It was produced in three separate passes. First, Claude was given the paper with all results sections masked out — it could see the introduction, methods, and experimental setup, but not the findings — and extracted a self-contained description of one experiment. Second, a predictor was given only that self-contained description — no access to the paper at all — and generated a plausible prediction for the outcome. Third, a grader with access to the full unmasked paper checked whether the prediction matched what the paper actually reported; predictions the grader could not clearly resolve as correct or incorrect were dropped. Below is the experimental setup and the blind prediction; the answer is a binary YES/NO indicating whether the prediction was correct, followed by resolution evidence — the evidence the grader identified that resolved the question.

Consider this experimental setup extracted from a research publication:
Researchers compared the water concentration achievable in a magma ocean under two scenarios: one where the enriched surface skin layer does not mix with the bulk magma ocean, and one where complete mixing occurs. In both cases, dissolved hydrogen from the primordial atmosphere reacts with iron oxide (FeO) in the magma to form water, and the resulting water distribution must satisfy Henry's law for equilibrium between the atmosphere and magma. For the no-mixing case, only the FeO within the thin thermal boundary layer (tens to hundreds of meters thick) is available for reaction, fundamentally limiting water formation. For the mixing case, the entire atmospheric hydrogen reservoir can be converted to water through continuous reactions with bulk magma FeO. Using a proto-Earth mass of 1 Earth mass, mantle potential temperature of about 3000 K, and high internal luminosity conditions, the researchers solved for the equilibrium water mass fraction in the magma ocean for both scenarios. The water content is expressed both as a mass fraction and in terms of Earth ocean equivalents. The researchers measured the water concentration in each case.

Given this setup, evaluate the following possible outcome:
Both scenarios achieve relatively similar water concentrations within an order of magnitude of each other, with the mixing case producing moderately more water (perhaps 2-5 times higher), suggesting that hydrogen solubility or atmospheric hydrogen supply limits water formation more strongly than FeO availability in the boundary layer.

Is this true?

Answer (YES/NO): NO